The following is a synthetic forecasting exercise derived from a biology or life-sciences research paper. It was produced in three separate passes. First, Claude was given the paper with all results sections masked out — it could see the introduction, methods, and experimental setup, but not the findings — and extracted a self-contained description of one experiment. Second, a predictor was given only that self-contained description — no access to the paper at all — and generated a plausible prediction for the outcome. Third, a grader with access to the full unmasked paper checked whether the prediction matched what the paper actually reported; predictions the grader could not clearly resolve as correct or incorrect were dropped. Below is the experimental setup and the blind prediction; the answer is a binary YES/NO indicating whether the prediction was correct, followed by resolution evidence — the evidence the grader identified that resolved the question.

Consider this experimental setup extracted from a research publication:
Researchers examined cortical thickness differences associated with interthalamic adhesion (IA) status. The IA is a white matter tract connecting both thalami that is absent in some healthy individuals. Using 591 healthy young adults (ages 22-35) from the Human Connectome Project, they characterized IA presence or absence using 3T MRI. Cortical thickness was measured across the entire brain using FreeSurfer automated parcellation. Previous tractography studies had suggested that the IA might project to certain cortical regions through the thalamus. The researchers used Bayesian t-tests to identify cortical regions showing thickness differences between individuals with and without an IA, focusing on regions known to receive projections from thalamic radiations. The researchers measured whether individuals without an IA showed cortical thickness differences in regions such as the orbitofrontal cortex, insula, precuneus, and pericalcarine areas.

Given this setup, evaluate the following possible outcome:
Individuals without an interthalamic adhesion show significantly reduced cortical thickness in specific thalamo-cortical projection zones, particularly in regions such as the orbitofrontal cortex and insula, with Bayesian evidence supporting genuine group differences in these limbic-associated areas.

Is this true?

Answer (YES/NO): YES